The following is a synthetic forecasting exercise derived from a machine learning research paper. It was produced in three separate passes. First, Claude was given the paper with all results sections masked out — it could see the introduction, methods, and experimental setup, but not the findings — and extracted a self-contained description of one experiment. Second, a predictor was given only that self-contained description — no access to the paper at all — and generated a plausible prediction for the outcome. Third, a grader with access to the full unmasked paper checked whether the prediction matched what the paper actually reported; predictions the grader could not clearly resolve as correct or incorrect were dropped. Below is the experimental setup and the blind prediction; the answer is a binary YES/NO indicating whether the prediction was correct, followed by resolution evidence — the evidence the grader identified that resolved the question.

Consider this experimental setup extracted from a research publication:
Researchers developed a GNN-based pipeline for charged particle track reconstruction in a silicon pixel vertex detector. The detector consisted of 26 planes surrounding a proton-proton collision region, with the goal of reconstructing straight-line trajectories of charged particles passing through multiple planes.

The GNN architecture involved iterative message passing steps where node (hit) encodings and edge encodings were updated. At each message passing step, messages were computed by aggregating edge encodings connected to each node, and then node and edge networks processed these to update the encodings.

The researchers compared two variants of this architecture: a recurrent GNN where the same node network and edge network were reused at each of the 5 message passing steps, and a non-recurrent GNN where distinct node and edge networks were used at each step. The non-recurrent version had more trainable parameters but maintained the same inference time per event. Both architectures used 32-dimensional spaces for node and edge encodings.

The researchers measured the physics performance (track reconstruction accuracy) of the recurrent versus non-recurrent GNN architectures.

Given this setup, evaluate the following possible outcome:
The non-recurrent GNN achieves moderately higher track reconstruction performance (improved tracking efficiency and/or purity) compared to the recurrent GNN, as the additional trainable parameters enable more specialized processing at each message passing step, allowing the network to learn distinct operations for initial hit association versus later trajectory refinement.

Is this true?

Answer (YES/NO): NO